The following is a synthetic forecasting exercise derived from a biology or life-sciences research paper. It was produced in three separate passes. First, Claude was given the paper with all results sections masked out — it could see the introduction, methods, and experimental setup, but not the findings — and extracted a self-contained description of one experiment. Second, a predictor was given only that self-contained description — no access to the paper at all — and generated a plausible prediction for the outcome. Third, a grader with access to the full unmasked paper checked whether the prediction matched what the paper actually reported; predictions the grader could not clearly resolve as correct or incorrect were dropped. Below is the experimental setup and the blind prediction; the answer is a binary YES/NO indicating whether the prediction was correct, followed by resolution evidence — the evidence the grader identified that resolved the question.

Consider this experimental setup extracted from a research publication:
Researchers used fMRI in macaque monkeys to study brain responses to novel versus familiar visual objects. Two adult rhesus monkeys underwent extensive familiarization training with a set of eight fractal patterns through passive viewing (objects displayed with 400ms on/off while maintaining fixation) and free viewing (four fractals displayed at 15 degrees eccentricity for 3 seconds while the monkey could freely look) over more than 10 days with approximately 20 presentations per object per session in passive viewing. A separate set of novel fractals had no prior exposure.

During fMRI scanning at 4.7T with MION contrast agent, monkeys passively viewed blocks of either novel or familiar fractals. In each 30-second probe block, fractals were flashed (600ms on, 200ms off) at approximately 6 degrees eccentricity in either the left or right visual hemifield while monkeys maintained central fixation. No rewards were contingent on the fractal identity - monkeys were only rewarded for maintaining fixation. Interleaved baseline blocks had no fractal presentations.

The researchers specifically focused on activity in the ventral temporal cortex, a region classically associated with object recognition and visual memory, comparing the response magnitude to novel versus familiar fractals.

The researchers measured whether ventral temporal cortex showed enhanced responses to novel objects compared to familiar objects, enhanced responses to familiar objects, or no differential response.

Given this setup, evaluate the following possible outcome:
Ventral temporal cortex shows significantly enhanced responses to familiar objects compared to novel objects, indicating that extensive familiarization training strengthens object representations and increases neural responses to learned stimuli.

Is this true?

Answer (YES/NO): NO